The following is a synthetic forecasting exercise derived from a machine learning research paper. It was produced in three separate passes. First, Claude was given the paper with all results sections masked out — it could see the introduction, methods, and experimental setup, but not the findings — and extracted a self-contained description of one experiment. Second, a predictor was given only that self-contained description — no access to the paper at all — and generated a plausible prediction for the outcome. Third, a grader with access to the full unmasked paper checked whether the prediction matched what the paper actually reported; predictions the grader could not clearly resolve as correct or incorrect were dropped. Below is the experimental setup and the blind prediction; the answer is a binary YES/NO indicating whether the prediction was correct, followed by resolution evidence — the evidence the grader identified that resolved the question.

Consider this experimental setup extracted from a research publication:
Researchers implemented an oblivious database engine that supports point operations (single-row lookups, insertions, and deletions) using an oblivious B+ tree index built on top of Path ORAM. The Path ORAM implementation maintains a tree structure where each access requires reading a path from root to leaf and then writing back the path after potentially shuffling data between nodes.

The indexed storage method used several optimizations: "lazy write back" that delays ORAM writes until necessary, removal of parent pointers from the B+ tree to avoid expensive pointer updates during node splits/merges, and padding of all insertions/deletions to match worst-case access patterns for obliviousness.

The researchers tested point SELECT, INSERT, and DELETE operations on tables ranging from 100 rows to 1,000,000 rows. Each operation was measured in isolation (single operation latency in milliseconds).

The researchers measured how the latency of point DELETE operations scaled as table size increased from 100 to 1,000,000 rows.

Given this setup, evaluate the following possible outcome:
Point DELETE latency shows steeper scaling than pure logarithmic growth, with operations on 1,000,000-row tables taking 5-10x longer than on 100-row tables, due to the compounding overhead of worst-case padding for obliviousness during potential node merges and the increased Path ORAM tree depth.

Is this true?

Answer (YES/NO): YES